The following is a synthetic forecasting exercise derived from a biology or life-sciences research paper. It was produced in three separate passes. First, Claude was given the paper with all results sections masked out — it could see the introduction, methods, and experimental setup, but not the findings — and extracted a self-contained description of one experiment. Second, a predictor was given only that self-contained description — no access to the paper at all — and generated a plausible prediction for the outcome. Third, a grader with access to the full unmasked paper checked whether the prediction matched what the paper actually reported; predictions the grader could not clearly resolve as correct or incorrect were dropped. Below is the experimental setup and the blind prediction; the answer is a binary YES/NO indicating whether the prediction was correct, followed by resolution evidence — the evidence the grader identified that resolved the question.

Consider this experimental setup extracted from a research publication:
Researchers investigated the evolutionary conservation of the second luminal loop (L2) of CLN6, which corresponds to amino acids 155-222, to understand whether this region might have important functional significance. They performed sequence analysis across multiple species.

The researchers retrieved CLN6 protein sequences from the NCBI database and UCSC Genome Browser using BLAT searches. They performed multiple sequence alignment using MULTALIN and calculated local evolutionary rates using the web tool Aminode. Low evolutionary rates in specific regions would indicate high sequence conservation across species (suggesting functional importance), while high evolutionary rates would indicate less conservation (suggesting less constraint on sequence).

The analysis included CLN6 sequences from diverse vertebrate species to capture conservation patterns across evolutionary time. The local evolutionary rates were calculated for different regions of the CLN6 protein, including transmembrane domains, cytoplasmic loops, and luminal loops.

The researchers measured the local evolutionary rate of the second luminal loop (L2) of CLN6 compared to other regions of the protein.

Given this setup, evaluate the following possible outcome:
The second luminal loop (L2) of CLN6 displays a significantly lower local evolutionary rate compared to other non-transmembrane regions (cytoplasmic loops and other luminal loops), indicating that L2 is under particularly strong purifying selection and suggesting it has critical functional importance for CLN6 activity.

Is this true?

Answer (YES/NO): YES